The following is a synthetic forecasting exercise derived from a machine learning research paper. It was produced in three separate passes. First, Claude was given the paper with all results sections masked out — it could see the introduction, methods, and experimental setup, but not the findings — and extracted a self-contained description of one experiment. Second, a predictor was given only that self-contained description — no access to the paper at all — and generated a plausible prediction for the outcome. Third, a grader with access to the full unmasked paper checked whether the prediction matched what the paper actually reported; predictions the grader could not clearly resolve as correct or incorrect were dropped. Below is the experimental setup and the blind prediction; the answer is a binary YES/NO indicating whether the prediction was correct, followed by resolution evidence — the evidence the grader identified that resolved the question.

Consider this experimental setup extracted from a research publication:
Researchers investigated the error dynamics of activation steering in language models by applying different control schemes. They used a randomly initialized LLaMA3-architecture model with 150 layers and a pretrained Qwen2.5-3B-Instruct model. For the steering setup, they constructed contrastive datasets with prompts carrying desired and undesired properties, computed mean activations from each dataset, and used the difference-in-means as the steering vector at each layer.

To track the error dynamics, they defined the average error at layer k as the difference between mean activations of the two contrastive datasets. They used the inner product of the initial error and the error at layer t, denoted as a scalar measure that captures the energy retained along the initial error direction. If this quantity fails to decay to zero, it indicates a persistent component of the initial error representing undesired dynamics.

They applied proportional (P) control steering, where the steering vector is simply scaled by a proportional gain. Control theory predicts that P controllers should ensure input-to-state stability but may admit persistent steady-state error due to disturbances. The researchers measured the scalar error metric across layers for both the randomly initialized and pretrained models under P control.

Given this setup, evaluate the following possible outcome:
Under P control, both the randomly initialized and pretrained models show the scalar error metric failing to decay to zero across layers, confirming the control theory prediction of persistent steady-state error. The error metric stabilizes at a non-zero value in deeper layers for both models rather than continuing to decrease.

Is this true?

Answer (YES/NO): YES